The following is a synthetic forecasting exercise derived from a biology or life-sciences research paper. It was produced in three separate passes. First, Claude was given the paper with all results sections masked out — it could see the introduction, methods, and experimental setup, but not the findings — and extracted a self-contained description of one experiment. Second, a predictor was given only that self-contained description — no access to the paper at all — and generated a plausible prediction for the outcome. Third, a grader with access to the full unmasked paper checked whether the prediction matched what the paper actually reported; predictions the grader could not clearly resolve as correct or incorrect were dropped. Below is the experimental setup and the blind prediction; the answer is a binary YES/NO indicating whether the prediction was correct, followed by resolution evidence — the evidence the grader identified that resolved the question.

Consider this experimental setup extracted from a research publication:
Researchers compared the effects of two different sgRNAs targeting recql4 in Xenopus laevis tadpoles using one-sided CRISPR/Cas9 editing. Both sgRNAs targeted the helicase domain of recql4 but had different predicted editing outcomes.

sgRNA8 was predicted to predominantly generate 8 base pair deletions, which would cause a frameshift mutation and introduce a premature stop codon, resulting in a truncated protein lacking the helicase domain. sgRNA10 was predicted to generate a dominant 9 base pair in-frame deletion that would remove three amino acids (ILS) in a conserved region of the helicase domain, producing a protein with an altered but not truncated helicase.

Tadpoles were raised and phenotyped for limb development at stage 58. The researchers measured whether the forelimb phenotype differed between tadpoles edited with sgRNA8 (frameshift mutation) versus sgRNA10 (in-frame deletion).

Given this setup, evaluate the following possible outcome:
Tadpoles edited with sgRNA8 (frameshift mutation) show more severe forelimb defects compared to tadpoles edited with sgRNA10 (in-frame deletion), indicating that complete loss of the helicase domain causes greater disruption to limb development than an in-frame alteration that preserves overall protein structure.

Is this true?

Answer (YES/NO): NO